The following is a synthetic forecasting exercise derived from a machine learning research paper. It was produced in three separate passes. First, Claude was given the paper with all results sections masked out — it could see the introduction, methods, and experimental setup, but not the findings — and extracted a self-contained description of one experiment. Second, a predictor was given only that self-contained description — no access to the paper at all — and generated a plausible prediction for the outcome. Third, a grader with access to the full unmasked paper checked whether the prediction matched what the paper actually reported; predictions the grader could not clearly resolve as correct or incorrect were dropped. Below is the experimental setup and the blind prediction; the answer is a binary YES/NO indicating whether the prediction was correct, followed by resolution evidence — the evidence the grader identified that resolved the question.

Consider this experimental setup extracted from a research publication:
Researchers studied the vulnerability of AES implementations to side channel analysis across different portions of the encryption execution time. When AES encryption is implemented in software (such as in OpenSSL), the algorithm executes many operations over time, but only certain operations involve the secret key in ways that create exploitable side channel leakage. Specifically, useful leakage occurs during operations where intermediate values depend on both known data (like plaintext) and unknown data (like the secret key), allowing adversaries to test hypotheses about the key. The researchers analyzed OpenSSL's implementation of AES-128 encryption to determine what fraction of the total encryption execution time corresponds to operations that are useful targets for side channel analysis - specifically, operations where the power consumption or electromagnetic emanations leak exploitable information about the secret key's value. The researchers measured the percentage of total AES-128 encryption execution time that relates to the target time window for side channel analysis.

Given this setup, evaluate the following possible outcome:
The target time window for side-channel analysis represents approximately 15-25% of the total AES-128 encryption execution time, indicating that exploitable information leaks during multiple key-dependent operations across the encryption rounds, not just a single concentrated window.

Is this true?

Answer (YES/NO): NO